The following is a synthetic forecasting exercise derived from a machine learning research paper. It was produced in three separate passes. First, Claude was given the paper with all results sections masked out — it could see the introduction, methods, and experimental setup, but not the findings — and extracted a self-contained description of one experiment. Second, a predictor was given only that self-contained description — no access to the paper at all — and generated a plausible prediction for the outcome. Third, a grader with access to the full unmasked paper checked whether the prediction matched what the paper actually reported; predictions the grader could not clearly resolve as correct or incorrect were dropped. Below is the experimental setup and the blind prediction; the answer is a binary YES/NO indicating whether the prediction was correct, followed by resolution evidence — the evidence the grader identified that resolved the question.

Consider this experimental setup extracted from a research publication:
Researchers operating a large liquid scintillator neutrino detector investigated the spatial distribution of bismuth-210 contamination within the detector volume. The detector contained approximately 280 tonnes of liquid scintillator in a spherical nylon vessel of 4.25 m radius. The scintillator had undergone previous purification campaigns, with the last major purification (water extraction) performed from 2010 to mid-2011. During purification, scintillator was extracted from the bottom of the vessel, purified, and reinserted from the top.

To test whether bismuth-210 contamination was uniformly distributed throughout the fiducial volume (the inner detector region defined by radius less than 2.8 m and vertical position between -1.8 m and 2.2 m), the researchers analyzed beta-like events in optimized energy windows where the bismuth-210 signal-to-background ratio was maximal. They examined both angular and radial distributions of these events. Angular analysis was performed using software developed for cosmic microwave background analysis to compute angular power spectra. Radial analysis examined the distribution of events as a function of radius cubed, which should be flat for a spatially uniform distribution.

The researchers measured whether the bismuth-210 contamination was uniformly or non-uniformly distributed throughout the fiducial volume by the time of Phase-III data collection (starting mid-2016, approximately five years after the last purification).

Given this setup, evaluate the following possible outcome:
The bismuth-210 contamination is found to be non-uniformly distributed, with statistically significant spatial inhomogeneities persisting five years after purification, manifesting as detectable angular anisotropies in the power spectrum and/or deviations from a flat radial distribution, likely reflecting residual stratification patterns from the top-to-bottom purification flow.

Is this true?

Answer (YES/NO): NO